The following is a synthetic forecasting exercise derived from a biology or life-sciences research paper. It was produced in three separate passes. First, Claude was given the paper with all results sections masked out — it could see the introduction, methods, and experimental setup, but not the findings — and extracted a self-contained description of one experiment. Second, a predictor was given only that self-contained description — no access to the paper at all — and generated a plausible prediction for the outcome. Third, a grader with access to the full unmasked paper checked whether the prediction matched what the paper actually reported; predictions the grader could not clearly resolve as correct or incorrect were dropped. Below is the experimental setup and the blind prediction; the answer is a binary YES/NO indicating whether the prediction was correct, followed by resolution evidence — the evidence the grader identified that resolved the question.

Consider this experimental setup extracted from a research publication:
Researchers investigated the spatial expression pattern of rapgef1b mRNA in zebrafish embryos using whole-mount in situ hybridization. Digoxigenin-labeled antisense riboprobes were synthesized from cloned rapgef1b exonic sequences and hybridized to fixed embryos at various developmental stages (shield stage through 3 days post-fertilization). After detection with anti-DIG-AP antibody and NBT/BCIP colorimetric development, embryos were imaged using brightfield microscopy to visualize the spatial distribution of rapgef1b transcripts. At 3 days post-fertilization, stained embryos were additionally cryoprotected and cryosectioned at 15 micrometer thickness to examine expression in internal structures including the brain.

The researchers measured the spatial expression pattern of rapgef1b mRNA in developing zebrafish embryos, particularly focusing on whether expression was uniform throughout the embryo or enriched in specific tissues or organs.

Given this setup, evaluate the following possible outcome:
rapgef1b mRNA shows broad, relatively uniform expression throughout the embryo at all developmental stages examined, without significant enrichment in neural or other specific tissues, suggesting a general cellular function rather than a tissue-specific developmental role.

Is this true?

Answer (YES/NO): NO